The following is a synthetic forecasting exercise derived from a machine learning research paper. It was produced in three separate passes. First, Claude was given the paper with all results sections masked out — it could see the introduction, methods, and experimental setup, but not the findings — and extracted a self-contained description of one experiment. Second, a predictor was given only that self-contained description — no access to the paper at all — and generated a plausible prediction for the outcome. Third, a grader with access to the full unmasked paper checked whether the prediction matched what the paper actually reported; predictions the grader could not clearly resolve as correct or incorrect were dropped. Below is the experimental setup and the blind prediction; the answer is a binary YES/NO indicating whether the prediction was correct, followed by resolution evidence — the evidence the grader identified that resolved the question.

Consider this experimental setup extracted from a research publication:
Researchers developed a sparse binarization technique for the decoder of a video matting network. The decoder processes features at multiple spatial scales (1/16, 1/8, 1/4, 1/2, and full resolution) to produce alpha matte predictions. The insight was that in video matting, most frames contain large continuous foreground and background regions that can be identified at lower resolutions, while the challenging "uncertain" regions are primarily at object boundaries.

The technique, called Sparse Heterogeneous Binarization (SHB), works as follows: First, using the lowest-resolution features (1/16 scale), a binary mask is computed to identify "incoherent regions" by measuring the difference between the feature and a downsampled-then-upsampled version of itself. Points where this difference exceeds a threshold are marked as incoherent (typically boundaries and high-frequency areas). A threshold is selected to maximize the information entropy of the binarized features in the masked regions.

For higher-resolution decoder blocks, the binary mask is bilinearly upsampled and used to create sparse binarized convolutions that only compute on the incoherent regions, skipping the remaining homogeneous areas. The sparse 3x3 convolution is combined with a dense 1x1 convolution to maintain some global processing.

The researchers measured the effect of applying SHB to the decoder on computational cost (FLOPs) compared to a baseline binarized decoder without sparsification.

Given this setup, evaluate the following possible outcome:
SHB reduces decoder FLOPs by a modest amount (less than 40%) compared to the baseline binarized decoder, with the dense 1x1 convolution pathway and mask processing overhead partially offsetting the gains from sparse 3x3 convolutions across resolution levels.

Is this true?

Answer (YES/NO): NO